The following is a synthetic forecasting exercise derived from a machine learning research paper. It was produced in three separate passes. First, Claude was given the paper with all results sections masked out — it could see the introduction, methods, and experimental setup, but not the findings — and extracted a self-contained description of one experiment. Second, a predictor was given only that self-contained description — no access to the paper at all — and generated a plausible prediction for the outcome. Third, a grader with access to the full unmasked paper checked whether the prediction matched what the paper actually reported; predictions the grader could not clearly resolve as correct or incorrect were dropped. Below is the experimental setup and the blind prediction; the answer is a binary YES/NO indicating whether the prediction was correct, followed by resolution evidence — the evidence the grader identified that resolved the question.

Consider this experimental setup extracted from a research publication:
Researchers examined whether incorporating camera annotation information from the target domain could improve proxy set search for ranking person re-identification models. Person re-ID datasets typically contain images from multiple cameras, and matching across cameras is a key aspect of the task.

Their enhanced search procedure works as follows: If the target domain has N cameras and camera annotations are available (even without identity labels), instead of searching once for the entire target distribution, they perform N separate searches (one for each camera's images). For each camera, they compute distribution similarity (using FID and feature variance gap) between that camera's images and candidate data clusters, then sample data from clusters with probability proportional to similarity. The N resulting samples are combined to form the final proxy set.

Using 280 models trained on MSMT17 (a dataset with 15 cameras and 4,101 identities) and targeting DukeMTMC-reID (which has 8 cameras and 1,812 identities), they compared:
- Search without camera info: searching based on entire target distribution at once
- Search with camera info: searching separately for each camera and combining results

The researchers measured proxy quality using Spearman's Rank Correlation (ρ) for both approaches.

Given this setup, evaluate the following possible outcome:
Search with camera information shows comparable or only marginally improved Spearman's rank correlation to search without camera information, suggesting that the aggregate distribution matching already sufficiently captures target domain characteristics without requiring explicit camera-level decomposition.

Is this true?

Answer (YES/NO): NO